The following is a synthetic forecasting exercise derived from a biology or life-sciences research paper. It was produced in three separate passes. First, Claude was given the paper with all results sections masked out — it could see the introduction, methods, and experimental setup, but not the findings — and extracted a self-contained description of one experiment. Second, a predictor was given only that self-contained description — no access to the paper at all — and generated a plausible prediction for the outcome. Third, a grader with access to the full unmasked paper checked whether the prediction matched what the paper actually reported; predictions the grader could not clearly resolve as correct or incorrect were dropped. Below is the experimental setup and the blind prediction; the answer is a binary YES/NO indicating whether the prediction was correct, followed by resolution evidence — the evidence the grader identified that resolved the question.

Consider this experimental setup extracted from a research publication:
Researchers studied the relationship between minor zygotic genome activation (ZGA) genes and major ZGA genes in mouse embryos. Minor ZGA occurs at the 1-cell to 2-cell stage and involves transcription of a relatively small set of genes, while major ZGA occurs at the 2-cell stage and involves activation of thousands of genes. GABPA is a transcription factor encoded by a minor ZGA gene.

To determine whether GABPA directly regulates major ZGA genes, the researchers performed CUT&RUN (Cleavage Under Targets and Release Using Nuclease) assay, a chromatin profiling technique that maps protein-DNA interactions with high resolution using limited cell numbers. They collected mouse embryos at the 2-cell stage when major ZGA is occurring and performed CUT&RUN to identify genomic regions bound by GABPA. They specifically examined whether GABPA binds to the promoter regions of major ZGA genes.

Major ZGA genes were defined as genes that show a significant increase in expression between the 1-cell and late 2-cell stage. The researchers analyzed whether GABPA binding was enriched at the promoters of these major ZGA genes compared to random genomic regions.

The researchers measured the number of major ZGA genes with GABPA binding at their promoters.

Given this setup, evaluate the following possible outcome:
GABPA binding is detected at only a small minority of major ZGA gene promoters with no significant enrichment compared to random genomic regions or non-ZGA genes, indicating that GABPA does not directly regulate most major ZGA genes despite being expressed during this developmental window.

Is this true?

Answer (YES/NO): NO